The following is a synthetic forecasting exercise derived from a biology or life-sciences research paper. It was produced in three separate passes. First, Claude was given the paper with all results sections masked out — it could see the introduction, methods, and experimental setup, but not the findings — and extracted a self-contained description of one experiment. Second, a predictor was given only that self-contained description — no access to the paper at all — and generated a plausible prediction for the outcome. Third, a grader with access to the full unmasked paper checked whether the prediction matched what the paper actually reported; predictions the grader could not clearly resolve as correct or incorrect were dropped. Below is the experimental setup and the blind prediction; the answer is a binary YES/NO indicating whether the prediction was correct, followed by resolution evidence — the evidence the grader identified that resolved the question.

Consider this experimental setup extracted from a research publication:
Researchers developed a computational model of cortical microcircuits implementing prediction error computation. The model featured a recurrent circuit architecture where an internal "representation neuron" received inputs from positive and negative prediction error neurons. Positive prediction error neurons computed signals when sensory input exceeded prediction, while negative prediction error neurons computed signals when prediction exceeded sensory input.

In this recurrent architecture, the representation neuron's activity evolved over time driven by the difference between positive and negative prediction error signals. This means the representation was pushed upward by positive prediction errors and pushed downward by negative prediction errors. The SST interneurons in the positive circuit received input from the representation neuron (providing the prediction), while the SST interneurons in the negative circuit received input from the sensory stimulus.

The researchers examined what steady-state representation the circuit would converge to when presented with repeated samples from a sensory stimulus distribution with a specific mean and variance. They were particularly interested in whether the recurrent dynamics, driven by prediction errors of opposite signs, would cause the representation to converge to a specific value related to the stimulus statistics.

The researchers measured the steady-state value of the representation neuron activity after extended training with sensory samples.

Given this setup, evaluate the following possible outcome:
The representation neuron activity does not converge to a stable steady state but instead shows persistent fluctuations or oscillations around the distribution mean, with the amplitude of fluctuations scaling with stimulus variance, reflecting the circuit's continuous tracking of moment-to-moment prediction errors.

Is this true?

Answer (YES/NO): NO